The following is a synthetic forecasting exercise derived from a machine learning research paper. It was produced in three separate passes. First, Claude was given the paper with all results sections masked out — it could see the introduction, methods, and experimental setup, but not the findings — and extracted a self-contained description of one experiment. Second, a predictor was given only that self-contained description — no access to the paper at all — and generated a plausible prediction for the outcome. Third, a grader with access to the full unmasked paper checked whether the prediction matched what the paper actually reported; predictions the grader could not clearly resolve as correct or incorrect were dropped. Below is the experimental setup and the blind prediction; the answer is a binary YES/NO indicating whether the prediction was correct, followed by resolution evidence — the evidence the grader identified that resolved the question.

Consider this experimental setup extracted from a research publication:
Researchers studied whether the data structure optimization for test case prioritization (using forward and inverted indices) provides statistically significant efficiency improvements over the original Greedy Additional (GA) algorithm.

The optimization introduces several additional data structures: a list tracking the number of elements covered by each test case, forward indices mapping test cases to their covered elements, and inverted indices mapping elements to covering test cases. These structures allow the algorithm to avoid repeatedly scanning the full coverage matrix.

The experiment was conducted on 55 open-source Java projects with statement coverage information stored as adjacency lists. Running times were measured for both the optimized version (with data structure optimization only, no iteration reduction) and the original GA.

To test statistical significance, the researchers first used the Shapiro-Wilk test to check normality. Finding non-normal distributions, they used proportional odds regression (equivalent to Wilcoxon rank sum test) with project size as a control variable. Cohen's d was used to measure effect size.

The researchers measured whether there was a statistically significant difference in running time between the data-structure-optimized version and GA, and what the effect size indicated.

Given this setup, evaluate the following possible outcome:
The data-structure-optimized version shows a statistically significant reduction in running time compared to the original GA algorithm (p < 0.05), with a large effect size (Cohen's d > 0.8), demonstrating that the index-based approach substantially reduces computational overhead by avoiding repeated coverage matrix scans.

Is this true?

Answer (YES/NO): NO